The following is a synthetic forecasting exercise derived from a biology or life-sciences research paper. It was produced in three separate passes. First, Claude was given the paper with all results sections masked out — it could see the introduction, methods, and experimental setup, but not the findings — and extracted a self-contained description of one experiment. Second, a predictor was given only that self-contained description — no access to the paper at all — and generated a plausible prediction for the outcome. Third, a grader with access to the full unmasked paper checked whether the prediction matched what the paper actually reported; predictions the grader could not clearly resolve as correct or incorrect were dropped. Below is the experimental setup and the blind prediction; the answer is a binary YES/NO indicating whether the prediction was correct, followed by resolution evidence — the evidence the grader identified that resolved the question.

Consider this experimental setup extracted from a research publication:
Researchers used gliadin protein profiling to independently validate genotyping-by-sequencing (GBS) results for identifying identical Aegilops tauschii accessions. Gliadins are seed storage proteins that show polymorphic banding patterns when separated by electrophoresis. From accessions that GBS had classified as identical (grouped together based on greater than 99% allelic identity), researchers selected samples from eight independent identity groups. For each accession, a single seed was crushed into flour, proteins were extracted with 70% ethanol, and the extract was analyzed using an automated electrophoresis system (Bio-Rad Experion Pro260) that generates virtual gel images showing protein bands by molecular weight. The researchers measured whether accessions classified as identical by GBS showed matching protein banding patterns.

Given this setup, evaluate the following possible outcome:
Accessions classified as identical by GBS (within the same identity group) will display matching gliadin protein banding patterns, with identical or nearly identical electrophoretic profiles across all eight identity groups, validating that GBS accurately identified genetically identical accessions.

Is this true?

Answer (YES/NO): YES